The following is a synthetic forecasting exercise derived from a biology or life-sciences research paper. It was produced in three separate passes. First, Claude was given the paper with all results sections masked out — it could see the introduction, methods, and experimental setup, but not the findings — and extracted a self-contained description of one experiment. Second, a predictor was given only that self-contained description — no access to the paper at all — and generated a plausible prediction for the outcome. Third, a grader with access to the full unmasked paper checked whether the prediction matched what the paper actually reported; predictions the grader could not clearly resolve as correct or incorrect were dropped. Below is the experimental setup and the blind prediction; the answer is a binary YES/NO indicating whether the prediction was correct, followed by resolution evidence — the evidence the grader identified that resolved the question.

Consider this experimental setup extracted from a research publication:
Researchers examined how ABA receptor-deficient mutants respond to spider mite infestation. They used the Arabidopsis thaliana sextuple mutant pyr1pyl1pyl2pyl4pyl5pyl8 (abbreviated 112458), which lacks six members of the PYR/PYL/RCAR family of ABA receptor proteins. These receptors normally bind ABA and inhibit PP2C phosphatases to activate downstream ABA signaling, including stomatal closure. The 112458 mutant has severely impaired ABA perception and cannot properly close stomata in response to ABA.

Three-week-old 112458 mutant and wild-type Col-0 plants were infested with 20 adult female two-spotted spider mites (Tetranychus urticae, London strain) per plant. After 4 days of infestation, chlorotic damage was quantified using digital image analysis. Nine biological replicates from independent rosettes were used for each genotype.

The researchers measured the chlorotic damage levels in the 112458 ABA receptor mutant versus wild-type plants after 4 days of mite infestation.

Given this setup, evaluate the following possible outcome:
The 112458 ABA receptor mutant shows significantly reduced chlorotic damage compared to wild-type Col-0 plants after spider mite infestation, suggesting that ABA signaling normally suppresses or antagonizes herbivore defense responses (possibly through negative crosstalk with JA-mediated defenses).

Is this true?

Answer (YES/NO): NO